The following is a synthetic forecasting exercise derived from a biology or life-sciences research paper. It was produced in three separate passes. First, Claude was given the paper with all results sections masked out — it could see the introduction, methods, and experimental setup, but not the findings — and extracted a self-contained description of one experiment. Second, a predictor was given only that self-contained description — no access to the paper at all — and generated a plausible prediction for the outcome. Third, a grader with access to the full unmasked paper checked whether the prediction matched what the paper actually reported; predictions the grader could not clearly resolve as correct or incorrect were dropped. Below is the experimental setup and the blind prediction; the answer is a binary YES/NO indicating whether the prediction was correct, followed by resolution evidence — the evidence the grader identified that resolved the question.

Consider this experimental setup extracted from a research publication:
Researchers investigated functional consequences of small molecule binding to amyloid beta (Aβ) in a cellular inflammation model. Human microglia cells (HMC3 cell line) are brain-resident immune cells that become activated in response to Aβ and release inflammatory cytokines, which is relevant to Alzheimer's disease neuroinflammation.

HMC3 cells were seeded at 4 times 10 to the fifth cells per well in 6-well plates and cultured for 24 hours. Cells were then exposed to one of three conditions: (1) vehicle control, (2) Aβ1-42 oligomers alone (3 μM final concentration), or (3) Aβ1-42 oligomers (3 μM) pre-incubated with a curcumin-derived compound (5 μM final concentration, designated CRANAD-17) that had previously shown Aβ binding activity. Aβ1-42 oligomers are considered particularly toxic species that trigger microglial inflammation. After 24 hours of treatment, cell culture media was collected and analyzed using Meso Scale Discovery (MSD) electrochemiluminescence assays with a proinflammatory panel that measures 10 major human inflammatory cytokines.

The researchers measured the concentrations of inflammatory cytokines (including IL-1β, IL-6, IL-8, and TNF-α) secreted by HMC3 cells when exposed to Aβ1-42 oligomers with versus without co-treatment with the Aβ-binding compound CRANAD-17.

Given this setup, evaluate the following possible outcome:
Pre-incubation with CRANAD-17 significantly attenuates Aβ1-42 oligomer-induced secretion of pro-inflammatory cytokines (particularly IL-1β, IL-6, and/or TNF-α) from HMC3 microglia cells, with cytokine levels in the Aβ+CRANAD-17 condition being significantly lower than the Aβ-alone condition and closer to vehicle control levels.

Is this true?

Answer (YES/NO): YES